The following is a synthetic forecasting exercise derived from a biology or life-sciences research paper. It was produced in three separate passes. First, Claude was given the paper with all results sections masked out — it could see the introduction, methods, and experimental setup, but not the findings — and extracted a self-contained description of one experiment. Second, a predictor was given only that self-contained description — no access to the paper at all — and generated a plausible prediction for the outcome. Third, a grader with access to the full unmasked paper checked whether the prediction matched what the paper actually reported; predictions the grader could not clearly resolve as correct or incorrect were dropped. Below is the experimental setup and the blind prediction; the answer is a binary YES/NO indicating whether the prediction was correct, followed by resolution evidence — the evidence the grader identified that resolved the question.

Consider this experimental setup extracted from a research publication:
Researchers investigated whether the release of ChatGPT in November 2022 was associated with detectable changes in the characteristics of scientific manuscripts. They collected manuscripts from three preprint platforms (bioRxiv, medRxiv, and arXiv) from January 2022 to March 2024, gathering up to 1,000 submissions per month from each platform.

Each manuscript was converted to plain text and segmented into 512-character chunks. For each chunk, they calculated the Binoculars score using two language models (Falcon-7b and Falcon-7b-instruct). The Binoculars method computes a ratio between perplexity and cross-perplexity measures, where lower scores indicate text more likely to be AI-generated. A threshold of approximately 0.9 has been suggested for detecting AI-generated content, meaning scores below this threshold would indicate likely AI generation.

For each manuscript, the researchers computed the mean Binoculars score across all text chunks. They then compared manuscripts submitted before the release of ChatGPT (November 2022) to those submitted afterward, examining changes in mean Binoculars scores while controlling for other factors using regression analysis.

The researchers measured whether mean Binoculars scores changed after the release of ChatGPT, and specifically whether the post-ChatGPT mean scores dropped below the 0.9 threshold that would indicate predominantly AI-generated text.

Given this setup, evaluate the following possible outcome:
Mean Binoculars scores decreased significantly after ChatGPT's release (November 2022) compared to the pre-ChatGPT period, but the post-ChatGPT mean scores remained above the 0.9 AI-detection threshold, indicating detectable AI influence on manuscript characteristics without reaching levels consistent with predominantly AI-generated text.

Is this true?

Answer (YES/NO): YES